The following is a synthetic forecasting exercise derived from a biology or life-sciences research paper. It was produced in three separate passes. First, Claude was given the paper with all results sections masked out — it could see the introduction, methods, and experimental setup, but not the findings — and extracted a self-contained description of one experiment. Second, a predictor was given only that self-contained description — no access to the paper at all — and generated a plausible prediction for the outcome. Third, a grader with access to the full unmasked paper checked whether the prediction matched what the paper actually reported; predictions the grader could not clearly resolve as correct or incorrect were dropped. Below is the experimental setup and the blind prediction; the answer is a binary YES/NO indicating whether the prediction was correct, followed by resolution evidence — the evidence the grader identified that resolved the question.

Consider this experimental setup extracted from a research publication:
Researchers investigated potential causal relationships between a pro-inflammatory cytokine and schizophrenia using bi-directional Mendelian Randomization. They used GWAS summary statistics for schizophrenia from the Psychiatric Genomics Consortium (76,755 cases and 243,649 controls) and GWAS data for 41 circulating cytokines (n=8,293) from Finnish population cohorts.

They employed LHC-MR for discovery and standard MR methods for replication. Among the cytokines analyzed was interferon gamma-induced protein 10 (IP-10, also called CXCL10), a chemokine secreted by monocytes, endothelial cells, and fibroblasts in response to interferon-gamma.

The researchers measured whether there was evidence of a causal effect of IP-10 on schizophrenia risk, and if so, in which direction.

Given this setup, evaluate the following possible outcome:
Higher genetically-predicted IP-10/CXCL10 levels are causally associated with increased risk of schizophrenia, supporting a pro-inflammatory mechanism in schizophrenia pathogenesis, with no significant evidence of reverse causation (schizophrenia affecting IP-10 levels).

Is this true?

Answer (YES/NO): NO